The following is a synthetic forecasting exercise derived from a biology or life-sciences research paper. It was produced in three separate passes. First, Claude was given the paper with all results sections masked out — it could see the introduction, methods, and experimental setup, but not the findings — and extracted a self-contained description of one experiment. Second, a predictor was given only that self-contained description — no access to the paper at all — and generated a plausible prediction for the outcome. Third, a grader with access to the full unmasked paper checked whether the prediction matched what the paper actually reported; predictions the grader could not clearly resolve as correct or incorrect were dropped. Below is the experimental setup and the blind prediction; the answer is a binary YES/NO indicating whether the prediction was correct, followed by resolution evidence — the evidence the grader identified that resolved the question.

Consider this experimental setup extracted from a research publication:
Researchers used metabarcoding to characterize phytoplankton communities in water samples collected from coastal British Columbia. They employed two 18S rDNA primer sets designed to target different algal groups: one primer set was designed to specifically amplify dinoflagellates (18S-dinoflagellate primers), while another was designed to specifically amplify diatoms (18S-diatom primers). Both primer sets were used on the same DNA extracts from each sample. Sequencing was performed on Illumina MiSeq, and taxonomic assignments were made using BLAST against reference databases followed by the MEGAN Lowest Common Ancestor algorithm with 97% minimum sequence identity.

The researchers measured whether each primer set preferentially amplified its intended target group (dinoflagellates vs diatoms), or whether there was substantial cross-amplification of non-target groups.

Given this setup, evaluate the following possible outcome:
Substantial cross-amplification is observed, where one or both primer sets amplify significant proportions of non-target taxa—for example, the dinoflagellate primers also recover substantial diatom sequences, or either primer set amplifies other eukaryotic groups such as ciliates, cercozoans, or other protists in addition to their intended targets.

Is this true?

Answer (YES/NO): YES